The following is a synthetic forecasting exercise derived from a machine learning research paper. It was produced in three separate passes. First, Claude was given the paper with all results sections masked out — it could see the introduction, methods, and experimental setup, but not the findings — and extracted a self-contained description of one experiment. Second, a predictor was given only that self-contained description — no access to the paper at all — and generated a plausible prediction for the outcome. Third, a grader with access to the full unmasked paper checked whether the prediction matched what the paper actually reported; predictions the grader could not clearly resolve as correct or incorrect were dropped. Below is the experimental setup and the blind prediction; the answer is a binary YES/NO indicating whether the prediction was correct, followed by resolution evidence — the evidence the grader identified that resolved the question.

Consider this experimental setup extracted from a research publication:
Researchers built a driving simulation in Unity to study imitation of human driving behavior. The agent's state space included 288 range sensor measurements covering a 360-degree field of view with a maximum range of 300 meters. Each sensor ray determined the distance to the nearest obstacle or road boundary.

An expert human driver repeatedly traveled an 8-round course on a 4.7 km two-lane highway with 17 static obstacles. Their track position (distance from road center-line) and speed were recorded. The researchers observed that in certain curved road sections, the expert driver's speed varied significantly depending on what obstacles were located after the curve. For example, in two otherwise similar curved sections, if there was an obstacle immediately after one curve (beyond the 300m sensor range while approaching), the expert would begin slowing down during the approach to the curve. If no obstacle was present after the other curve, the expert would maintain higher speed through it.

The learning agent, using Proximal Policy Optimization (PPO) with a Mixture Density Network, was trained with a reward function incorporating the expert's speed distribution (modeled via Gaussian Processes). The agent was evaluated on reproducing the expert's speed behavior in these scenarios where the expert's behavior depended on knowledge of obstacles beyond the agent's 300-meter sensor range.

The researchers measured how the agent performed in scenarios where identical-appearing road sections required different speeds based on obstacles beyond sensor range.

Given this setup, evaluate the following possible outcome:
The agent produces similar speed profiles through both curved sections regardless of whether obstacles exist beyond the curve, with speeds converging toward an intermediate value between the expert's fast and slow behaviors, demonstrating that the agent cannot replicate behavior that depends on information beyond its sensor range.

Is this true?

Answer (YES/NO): NO